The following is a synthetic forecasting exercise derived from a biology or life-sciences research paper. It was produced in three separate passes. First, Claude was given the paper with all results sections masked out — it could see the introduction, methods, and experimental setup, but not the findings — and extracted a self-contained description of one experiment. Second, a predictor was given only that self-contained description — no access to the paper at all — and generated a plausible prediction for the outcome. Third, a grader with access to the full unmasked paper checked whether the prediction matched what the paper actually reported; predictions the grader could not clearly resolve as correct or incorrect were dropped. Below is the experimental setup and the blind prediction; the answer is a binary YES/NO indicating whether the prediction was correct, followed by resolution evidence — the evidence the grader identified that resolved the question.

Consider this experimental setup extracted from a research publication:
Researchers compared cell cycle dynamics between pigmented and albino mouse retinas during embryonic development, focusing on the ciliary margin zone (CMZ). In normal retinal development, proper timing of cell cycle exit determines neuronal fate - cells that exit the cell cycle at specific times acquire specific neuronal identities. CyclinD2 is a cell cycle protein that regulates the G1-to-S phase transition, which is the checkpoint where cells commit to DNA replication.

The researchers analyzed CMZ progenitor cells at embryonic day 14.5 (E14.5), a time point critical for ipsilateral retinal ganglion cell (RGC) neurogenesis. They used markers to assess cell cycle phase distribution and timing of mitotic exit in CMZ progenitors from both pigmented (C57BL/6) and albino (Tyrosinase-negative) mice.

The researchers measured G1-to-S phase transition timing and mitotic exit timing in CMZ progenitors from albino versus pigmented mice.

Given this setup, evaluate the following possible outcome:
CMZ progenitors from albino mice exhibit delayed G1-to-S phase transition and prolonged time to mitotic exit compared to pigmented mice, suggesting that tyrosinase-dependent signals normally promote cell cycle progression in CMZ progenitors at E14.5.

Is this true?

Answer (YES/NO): YES